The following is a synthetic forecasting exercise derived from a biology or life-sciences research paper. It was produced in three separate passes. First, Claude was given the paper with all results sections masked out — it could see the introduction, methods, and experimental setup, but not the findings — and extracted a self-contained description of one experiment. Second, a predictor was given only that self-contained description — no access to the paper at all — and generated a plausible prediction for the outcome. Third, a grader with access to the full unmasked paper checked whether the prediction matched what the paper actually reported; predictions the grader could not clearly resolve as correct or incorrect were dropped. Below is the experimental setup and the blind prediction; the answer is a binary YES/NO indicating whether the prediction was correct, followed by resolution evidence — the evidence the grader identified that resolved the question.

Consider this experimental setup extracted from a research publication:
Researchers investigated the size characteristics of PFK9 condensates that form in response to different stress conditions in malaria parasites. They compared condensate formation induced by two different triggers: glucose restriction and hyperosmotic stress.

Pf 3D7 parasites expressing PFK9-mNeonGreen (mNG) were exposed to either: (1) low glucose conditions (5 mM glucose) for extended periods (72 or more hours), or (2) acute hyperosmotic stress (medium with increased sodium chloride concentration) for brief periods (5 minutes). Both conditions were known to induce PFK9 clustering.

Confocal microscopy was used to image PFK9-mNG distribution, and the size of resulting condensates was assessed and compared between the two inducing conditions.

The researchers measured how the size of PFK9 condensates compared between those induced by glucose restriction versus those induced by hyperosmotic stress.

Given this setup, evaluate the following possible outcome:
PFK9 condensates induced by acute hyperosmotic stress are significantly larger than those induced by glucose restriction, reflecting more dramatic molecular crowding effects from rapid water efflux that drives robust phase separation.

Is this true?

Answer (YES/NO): NO